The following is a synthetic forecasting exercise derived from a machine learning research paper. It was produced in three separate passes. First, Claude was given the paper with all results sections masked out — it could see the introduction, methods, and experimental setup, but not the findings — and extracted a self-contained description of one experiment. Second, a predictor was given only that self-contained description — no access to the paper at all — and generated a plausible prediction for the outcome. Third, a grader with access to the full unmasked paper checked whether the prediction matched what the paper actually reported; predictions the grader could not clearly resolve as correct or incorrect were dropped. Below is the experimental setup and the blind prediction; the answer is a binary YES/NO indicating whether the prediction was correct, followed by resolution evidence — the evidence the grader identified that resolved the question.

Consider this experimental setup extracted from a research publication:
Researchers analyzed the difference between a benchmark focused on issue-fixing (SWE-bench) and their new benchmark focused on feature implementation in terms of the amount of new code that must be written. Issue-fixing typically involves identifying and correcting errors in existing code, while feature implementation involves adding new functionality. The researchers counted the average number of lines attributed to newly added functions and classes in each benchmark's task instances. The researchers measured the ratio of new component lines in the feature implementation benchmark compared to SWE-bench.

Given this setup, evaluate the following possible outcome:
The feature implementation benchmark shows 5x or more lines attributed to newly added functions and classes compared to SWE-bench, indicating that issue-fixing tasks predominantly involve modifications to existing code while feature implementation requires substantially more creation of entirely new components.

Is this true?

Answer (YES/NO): YES